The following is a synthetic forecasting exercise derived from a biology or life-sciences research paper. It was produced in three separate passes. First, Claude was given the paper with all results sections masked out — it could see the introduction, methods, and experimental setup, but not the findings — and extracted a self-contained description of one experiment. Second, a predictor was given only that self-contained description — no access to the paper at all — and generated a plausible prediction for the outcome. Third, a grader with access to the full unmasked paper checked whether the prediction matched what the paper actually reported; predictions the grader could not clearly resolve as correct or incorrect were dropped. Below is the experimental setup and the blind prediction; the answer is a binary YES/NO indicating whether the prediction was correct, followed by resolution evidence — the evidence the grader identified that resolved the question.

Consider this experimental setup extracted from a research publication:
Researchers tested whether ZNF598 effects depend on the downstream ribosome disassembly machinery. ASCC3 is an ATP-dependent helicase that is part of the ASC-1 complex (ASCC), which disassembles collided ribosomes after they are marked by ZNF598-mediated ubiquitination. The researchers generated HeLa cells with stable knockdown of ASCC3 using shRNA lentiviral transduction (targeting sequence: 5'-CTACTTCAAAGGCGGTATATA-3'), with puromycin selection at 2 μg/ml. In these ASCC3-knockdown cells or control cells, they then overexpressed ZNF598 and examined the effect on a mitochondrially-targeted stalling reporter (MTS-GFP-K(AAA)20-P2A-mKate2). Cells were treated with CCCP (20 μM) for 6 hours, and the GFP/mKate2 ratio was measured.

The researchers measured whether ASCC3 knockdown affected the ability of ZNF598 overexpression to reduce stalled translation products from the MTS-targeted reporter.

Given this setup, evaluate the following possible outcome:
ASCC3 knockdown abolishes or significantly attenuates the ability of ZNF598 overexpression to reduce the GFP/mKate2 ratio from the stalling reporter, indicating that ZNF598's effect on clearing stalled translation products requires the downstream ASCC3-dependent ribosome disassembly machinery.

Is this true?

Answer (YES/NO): NO